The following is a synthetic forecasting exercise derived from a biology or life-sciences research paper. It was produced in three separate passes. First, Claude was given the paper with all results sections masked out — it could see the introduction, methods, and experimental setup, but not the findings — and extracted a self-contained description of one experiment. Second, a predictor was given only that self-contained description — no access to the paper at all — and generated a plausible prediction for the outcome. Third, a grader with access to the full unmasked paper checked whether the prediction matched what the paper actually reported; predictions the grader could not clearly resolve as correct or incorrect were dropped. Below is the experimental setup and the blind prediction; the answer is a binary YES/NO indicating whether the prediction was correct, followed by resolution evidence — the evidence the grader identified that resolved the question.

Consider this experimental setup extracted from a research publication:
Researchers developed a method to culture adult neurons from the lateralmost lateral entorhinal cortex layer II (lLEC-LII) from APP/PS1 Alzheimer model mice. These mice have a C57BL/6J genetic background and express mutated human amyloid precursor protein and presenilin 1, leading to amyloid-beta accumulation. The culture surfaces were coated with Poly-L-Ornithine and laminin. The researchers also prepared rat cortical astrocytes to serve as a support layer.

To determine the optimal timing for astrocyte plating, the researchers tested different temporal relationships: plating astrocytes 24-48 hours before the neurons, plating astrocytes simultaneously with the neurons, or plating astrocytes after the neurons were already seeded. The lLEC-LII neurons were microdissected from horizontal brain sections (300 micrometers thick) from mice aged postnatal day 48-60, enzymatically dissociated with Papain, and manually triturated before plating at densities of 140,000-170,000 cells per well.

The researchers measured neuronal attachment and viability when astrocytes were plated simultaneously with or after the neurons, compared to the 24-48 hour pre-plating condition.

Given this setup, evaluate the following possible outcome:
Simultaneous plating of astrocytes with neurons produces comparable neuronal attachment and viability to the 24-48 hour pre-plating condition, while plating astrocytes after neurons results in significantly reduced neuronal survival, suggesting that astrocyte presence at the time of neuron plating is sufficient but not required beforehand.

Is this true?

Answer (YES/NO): NO